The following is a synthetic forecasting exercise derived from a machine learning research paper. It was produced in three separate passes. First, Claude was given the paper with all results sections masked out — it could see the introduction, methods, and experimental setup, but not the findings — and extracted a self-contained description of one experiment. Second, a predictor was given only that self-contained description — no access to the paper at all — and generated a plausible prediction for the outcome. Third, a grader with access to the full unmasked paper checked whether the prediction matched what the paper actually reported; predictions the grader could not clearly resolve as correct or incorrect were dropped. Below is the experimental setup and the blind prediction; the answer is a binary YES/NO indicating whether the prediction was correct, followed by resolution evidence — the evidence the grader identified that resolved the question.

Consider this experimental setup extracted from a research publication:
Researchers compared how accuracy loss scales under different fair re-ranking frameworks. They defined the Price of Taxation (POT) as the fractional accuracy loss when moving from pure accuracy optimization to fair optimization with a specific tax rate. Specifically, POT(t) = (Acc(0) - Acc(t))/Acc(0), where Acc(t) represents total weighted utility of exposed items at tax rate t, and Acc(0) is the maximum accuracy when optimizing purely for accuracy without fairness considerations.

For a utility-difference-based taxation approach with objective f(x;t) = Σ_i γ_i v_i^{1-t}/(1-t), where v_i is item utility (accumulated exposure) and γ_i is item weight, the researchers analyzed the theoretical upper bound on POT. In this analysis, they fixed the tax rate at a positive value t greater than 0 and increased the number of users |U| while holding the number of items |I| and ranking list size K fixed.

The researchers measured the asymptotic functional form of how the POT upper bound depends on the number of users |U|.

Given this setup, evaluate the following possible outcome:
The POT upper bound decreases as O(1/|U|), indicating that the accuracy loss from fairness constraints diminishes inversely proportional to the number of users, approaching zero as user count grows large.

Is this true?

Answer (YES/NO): NO